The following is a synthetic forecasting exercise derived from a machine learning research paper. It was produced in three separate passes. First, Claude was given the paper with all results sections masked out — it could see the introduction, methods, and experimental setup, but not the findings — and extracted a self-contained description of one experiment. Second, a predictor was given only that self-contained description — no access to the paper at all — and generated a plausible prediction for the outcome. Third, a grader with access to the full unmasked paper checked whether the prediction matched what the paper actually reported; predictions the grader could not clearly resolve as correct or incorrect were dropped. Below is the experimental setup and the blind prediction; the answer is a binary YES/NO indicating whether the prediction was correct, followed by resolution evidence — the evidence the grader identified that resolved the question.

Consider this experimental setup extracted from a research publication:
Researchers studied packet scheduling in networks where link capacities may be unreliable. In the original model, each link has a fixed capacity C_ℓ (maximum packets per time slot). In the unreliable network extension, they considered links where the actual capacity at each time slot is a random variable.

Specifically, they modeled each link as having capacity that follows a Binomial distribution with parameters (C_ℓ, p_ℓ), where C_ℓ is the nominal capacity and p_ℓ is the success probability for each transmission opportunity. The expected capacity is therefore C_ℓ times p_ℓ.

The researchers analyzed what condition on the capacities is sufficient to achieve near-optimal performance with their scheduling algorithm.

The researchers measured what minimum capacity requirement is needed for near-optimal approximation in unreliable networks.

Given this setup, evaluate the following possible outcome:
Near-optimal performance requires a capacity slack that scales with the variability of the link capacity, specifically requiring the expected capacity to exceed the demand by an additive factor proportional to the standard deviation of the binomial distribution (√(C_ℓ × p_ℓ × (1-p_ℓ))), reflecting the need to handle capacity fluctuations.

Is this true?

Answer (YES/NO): NO